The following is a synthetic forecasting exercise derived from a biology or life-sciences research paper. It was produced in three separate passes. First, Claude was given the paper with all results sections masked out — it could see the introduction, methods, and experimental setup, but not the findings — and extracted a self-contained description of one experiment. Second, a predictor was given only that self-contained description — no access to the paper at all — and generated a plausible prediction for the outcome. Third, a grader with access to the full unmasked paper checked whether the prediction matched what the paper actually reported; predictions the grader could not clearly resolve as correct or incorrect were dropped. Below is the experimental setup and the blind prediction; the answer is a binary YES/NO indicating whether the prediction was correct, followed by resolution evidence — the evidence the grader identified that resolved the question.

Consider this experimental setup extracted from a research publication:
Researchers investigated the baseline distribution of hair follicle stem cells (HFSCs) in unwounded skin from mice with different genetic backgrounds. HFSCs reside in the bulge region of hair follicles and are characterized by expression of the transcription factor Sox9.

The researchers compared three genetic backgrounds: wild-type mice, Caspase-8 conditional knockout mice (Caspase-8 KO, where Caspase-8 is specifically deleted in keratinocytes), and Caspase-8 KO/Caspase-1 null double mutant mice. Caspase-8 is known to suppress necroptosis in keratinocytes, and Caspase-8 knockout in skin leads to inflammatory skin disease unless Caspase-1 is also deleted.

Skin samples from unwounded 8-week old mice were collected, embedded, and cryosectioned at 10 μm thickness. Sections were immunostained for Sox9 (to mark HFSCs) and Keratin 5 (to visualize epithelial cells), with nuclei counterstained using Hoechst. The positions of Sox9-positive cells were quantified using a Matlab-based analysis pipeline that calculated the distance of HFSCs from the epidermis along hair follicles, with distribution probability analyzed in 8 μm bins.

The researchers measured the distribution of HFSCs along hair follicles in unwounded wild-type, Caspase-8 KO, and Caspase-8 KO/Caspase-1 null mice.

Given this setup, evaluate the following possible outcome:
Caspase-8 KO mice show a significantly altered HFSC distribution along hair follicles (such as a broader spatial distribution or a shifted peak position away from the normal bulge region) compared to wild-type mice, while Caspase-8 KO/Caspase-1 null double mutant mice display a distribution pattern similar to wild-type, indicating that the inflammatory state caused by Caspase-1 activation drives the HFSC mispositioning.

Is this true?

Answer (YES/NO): YES